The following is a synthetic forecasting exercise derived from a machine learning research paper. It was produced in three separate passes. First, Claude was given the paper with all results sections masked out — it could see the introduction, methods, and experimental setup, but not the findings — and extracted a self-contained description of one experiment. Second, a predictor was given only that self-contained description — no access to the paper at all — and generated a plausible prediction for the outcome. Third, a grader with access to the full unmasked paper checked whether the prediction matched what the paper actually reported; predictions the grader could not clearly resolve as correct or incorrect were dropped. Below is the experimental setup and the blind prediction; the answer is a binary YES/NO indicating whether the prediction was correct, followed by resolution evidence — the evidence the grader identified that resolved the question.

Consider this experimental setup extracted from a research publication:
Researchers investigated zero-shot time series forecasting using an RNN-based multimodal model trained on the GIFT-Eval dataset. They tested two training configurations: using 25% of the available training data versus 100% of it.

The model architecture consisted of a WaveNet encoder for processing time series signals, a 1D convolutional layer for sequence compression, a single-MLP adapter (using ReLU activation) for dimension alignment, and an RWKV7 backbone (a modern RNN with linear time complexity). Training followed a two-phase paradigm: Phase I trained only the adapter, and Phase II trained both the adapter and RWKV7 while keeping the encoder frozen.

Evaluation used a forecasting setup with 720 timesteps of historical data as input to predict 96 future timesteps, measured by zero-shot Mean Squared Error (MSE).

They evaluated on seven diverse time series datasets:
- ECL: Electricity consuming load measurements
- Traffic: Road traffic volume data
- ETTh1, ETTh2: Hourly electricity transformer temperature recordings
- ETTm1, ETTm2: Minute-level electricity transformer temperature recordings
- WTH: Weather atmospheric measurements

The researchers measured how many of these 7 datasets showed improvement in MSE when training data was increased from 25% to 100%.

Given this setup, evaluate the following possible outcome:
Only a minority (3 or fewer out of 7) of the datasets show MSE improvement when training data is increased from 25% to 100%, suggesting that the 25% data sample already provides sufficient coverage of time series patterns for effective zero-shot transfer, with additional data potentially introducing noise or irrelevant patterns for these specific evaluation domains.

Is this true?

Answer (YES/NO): NO